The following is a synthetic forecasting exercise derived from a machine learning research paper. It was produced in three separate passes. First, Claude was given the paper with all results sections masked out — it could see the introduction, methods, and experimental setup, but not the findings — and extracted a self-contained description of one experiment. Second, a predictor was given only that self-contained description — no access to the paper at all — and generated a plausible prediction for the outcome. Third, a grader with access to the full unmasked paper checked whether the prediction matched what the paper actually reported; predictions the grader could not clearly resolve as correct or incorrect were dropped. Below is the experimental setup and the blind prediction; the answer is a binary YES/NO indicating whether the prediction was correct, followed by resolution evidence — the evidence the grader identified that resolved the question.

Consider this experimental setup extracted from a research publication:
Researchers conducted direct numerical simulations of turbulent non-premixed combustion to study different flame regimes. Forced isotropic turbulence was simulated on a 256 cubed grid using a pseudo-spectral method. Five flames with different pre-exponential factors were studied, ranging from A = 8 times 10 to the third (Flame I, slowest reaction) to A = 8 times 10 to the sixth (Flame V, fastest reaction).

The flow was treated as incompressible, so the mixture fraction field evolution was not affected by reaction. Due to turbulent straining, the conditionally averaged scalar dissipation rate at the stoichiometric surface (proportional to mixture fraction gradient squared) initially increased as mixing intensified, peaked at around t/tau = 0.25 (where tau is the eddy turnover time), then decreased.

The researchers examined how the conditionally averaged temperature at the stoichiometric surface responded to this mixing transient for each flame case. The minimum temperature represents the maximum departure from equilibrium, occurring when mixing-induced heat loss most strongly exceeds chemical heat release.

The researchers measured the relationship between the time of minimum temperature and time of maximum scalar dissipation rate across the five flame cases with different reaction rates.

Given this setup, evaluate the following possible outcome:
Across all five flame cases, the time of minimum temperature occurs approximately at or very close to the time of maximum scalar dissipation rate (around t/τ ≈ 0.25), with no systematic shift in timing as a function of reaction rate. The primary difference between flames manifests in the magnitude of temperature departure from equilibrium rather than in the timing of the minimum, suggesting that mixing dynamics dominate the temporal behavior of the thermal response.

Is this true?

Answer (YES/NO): NO